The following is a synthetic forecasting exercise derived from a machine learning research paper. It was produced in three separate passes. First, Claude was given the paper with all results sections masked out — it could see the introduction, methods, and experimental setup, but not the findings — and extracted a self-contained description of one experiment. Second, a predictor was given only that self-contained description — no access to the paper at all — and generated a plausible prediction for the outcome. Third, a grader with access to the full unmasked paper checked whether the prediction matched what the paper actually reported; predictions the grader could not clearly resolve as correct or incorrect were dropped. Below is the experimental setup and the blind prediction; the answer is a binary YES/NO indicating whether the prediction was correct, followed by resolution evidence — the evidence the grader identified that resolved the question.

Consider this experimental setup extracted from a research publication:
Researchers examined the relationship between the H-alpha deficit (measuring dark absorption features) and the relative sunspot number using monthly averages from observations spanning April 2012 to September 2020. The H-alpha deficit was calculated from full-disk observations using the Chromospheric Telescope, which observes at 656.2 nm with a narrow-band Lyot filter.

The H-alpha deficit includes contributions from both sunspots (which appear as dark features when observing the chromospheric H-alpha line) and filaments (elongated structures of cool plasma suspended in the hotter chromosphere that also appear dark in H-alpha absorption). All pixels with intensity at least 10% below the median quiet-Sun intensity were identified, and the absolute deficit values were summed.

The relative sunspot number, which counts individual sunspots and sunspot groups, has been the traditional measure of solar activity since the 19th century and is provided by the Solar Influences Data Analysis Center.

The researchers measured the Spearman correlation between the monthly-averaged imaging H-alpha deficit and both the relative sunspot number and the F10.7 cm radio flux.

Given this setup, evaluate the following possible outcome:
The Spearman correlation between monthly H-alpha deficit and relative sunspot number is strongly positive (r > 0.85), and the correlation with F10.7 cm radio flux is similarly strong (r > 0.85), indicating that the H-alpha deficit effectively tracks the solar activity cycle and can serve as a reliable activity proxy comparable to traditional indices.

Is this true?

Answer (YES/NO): NO